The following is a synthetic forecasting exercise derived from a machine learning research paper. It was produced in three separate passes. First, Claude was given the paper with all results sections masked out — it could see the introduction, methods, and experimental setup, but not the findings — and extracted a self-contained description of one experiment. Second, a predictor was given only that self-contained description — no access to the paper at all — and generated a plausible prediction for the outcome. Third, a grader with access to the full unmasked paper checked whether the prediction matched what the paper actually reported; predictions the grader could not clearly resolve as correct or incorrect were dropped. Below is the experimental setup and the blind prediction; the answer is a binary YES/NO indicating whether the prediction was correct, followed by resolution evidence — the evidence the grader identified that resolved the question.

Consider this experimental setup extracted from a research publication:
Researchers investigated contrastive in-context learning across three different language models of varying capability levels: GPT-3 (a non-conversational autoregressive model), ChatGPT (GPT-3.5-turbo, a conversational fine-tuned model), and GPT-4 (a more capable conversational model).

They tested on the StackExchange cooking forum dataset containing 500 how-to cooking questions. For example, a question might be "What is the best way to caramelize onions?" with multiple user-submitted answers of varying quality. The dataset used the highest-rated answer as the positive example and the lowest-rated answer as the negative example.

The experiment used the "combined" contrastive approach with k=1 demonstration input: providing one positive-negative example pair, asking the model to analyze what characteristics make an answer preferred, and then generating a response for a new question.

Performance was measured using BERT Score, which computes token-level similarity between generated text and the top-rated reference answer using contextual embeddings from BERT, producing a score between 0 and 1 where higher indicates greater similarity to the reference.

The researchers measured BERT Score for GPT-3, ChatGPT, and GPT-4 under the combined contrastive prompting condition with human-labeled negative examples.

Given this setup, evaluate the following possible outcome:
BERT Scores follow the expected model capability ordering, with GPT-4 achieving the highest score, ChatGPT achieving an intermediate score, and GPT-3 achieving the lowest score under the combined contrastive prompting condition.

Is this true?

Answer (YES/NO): NO